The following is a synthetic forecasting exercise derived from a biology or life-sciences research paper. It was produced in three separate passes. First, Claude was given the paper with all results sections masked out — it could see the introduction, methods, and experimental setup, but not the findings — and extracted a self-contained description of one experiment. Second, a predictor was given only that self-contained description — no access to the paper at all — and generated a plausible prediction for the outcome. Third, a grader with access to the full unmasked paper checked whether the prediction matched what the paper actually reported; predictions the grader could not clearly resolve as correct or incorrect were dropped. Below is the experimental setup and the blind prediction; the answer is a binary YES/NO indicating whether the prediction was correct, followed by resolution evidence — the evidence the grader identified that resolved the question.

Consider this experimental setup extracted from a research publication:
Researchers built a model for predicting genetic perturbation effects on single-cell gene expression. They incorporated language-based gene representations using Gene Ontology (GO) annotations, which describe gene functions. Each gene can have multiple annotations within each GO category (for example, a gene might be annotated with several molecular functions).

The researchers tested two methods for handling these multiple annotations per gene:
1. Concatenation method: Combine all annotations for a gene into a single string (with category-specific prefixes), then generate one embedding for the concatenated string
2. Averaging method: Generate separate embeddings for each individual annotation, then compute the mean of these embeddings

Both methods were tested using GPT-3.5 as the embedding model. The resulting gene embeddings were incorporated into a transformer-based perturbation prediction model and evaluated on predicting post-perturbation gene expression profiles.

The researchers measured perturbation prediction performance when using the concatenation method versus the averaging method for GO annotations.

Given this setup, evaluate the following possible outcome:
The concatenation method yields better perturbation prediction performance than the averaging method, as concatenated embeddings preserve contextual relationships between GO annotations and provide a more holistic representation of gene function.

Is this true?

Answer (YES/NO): YES